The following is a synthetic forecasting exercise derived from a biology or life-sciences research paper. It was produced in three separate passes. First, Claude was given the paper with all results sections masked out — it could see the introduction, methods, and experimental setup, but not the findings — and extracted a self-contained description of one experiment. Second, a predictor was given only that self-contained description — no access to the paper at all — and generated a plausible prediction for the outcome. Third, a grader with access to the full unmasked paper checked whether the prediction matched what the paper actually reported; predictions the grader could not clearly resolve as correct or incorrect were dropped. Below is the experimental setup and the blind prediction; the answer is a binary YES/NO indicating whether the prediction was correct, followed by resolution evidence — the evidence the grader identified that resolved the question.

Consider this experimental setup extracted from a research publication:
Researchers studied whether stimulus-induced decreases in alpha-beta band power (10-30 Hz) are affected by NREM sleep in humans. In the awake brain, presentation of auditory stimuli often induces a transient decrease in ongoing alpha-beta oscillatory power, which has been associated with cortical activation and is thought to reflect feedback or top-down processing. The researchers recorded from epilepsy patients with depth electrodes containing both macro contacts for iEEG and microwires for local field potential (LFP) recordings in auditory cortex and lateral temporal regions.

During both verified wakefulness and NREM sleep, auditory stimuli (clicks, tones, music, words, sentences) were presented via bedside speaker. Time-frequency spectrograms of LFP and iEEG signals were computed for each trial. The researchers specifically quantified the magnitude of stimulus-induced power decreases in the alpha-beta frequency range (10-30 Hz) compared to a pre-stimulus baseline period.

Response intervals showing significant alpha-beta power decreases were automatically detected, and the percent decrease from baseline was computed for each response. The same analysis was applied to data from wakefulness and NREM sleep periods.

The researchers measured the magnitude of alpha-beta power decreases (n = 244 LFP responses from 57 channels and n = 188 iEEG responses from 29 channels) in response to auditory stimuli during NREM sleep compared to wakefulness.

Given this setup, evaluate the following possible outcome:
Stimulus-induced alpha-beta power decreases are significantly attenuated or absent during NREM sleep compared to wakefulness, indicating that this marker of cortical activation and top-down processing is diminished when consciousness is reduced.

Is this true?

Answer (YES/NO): YES